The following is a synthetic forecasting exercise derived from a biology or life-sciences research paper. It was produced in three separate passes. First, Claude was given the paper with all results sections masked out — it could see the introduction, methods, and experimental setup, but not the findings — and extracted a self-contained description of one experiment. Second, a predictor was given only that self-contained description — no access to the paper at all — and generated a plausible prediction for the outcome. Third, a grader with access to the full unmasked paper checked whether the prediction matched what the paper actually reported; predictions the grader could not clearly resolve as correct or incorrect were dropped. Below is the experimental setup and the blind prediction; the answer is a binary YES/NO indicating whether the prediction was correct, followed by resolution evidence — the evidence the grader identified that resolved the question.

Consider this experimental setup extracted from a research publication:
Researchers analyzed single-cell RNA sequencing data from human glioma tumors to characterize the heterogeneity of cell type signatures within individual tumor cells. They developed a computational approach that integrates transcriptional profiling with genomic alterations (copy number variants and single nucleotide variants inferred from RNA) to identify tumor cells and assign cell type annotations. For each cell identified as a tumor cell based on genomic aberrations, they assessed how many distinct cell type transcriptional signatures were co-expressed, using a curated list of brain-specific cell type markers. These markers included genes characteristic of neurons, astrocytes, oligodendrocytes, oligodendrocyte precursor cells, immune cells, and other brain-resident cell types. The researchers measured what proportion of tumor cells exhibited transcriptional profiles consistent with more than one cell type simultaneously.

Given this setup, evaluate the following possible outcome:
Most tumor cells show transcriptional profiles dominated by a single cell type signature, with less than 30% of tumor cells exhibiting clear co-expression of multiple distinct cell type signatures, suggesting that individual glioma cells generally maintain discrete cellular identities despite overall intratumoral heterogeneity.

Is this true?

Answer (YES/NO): NO